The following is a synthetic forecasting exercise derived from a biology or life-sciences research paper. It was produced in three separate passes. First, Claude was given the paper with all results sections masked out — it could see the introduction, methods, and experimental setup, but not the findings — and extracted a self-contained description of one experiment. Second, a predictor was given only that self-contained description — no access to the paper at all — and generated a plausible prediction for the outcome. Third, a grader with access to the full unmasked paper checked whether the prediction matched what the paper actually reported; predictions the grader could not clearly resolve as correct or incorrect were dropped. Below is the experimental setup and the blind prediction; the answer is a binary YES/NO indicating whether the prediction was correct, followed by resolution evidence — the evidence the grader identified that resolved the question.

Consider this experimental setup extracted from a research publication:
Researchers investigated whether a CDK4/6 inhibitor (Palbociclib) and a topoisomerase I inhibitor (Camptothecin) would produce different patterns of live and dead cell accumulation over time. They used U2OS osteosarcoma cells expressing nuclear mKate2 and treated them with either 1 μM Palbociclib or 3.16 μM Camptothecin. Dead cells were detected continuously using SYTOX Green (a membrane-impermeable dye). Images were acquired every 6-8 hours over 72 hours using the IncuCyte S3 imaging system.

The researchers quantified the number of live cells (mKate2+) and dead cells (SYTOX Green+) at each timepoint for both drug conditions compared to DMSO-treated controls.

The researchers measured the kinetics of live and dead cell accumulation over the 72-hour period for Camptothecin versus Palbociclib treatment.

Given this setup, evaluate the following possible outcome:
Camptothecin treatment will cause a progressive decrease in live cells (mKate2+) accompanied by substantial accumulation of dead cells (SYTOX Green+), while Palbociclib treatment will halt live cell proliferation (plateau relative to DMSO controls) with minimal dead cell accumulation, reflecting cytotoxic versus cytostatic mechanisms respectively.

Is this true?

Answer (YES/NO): YES